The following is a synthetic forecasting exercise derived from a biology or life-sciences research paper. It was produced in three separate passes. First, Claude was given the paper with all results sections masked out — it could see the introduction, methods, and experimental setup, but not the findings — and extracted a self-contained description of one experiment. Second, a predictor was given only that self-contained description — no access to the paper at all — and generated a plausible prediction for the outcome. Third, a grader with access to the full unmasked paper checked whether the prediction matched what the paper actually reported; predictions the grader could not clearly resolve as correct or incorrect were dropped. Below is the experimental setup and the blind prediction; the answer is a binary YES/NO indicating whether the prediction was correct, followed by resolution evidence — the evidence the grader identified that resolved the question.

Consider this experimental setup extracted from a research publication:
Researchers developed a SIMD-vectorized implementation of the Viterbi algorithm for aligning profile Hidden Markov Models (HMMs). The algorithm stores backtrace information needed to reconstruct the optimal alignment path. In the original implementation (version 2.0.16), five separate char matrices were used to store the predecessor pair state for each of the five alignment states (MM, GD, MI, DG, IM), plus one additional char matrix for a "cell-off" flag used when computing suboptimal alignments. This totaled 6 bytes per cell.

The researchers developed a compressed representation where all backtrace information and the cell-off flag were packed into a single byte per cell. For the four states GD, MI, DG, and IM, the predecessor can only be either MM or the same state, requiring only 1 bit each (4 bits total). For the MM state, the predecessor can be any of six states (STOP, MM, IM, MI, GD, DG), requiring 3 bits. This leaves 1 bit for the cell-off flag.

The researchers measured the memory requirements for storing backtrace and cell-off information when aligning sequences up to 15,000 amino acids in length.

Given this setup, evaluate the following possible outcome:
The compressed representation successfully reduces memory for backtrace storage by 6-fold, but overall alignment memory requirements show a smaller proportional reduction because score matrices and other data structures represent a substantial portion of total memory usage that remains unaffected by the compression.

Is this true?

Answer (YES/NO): YES